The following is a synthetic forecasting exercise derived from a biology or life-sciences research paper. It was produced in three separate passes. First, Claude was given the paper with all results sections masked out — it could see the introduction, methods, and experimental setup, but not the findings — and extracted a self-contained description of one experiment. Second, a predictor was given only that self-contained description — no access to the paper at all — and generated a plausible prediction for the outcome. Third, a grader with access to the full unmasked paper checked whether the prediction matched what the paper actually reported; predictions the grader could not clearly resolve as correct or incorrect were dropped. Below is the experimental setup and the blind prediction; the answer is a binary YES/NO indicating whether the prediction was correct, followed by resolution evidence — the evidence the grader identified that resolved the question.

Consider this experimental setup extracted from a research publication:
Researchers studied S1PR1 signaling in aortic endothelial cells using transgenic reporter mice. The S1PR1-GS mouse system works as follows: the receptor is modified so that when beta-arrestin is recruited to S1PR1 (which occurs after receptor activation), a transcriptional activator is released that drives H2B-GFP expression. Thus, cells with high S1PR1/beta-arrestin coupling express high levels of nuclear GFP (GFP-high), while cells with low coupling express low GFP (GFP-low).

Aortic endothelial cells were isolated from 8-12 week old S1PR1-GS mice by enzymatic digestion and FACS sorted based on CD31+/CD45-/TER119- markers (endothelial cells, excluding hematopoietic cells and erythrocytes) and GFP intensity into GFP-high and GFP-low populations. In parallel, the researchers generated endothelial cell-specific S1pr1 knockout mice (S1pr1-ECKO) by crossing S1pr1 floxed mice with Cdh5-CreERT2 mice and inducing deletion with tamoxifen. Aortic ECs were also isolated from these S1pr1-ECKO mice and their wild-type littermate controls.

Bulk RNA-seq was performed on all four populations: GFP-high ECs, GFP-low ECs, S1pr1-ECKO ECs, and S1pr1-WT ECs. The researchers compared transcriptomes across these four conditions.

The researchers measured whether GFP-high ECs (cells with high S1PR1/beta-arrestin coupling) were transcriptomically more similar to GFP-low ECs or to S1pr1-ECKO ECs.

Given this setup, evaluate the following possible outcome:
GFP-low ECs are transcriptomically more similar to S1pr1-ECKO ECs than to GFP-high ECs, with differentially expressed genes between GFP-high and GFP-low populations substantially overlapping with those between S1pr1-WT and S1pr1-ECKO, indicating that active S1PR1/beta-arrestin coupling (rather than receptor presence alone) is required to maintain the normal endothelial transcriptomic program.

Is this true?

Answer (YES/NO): NO